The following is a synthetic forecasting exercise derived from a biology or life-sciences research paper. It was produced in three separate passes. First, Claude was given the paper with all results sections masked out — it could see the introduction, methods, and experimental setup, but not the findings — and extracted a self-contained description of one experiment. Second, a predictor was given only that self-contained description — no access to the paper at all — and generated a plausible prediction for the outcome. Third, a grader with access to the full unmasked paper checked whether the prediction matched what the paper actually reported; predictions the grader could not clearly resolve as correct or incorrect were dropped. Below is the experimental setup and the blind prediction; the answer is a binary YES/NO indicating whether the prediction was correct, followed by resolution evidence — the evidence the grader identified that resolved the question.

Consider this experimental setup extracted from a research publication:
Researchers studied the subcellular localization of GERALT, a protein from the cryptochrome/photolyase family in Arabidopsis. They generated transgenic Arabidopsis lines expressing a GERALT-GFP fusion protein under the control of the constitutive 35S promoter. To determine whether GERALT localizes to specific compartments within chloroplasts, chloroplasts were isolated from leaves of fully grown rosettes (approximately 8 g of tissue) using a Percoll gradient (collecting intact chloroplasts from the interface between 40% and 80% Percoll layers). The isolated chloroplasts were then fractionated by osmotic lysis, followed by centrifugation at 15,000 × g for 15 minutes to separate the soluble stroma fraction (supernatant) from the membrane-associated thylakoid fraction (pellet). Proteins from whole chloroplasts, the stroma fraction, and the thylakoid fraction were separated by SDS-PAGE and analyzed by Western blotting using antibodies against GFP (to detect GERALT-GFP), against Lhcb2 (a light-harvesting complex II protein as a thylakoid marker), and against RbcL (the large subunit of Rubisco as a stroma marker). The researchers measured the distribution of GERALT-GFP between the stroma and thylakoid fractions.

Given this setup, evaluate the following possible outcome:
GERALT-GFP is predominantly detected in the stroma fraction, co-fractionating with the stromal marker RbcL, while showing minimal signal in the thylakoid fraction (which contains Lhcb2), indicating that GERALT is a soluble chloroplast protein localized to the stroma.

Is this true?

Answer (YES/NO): YES